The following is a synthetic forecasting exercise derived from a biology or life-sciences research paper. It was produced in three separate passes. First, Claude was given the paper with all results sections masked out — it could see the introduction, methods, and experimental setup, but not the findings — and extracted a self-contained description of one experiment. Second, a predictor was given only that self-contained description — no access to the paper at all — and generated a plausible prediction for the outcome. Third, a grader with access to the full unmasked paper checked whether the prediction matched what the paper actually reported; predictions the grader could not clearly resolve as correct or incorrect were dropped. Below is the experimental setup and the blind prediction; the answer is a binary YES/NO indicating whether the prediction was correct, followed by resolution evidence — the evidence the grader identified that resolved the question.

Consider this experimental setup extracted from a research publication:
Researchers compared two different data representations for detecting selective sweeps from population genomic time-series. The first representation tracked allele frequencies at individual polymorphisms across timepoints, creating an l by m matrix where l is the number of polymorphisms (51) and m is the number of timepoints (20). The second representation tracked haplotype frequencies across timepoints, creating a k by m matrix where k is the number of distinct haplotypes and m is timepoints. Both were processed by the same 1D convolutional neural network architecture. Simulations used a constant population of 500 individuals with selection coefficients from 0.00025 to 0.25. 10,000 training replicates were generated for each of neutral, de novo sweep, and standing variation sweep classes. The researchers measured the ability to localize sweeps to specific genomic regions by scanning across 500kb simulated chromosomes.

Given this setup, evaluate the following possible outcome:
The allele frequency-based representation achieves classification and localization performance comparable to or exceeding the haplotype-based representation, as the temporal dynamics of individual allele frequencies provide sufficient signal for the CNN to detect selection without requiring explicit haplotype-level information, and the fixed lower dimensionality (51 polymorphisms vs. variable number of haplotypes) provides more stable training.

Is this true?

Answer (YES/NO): YES